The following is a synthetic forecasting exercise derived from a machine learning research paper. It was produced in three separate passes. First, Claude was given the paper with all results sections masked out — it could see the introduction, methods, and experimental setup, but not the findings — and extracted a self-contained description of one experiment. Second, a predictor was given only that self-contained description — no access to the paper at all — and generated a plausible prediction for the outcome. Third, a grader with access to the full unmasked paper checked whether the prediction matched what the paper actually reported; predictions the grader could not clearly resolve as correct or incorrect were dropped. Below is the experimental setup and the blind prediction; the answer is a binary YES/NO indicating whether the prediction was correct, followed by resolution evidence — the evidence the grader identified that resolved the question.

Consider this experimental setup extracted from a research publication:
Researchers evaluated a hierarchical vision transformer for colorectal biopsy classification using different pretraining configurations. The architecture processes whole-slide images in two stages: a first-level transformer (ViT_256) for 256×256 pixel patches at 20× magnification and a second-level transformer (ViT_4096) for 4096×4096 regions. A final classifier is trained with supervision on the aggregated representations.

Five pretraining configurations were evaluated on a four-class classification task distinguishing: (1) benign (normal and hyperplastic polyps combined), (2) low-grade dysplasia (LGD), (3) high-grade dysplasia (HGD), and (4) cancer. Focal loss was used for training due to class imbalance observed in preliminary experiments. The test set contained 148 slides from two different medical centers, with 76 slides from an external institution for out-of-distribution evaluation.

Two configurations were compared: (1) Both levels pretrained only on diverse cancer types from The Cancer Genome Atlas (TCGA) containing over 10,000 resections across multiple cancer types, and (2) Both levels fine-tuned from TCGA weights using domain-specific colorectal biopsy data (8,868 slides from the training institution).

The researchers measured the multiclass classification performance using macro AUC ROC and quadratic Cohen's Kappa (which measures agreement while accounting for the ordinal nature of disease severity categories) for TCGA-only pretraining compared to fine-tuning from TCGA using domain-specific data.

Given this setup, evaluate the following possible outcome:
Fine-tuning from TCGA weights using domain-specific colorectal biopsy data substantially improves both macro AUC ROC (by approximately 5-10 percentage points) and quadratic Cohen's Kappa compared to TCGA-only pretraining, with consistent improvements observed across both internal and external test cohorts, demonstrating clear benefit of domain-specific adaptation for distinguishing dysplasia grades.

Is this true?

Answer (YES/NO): NO